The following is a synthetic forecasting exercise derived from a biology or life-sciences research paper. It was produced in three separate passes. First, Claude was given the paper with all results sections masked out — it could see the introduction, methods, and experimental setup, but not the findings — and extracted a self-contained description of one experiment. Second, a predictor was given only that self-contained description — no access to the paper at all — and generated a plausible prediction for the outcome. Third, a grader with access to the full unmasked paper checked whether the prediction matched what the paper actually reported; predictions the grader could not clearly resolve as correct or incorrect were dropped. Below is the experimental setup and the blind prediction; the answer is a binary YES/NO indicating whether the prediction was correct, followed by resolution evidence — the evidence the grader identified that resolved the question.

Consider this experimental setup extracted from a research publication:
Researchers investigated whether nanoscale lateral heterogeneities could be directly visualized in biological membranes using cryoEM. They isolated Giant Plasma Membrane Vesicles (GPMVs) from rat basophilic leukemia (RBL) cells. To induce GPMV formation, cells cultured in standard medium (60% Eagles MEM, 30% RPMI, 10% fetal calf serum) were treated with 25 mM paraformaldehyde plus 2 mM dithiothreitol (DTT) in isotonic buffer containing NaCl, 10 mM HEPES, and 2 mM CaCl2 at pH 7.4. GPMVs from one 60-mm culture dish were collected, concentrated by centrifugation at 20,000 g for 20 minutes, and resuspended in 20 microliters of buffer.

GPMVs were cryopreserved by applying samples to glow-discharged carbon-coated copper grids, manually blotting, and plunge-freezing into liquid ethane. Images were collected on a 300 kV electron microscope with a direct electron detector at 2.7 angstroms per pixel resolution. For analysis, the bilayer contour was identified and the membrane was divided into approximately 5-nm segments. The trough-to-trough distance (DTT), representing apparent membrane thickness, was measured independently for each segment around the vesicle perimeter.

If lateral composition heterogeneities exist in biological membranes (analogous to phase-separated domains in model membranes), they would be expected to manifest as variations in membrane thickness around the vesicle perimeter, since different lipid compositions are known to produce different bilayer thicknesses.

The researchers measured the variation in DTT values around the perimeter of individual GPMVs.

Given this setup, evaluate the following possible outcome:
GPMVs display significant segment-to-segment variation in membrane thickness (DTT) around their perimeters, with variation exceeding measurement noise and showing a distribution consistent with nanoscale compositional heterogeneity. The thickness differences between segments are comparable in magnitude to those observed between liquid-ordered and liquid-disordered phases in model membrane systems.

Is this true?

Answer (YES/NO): YES